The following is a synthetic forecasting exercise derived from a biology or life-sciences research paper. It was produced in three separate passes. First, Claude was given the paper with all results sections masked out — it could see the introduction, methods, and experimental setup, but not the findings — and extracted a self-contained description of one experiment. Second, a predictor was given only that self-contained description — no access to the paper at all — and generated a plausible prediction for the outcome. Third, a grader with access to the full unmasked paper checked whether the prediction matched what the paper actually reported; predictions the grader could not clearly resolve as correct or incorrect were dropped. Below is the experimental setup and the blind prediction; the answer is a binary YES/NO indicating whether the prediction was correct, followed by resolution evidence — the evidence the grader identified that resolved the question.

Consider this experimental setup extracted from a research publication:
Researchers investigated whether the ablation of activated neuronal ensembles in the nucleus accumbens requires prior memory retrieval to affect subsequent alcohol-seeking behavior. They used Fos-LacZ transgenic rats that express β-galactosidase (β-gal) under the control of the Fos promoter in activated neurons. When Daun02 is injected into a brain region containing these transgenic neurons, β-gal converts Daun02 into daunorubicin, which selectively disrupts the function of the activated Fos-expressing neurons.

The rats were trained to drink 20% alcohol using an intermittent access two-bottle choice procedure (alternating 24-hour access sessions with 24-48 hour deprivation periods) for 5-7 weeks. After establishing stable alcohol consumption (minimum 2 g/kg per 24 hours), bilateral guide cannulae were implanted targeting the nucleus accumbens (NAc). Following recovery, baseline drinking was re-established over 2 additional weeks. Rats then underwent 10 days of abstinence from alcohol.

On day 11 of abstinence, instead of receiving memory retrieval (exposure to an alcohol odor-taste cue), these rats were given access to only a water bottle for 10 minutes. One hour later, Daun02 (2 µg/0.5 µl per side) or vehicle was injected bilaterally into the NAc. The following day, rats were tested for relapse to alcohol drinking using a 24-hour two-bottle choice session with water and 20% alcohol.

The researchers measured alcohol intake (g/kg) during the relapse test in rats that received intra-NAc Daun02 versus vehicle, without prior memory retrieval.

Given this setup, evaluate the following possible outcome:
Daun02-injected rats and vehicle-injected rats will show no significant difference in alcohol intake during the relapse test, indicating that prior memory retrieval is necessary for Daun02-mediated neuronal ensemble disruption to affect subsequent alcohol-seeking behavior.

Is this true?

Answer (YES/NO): YES